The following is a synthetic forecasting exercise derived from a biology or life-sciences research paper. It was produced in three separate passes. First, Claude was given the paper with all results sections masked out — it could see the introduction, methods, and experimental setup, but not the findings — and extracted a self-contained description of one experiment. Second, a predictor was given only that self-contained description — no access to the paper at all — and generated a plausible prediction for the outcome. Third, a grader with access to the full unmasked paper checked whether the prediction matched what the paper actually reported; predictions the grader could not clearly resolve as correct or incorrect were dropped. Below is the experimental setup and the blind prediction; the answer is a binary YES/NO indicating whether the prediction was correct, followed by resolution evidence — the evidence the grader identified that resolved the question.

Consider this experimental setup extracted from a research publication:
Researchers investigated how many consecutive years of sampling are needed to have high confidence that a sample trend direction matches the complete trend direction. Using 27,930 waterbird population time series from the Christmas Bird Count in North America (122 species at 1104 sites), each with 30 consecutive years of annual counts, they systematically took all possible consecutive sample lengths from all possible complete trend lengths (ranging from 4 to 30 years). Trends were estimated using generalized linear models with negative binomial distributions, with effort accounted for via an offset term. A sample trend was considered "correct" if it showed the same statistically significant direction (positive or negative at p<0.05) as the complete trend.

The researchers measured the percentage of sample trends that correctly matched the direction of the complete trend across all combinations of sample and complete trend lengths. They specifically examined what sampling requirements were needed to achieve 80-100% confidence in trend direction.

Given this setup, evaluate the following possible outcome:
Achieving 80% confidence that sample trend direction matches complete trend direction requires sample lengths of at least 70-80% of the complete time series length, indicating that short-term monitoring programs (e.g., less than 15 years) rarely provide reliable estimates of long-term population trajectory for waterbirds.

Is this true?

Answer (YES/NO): NO